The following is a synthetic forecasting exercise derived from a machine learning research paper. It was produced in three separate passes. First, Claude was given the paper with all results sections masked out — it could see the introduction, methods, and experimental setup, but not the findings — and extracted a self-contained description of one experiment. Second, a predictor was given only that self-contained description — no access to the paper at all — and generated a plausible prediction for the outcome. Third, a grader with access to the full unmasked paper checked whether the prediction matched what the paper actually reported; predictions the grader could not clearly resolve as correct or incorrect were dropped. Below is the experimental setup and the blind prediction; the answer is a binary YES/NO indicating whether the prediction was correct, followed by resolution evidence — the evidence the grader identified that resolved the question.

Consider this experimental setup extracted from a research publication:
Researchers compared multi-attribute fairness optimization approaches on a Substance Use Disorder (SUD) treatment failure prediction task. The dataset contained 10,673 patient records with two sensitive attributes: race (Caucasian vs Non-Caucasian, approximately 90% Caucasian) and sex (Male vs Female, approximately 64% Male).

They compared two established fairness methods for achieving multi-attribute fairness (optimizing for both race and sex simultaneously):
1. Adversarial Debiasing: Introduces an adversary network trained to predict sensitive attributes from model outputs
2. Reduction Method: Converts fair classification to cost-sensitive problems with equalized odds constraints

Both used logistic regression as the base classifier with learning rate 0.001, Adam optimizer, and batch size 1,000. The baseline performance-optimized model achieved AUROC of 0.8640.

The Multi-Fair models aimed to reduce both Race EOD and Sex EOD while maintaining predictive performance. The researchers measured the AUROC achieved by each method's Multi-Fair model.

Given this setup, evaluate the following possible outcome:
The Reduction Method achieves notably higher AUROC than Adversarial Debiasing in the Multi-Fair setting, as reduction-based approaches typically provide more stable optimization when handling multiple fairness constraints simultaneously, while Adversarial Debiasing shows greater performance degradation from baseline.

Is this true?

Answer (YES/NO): NO